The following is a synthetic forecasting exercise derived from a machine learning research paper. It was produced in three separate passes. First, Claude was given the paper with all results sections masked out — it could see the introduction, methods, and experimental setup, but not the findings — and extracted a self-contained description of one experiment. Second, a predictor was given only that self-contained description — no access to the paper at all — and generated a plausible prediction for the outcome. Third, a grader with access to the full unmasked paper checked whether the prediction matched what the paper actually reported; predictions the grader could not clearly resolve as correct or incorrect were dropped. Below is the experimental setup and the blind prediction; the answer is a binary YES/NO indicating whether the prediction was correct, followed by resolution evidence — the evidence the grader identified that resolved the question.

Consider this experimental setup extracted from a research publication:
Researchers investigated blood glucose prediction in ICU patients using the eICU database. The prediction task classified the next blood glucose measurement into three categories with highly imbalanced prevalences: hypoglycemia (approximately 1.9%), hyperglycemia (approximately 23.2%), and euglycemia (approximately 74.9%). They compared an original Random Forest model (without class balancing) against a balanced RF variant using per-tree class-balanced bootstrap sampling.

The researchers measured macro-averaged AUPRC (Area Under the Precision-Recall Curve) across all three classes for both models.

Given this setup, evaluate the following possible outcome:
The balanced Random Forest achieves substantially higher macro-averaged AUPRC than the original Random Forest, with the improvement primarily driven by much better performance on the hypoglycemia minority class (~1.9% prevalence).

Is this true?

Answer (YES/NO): NO